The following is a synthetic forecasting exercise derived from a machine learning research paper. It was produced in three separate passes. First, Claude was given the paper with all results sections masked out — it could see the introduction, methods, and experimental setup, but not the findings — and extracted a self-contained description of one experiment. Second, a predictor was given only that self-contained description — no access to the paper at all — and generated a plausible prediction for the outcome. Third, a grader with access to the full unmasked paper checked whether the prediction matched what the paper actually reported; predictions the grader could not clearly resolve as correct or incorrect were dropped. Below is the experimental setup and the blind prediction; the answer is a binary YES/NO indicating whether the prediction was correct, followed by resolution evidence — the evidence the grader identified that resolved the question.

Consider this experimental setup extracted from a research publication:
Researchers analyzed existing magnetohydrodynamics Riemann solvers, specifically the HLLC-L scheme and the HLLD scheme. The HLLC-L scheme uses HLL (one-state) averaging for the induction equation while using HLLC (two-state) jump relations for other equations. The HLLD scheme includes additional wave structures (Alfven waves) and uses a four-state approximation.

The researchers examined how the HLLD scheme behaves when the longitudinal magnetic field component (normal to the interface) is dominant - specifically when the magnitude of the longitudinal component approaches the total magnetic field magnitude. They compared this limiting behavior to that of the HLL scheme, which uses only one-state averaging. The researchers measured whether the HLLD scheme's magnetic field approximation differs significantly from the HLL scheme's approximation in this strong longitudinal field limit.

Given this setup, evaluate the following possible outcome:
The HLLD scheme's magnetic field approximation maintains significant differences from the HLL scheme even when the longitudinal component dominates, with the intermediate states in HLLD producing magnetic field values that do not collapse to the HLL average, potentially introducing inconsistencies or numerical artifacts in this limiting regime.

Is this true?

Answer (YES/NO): NO